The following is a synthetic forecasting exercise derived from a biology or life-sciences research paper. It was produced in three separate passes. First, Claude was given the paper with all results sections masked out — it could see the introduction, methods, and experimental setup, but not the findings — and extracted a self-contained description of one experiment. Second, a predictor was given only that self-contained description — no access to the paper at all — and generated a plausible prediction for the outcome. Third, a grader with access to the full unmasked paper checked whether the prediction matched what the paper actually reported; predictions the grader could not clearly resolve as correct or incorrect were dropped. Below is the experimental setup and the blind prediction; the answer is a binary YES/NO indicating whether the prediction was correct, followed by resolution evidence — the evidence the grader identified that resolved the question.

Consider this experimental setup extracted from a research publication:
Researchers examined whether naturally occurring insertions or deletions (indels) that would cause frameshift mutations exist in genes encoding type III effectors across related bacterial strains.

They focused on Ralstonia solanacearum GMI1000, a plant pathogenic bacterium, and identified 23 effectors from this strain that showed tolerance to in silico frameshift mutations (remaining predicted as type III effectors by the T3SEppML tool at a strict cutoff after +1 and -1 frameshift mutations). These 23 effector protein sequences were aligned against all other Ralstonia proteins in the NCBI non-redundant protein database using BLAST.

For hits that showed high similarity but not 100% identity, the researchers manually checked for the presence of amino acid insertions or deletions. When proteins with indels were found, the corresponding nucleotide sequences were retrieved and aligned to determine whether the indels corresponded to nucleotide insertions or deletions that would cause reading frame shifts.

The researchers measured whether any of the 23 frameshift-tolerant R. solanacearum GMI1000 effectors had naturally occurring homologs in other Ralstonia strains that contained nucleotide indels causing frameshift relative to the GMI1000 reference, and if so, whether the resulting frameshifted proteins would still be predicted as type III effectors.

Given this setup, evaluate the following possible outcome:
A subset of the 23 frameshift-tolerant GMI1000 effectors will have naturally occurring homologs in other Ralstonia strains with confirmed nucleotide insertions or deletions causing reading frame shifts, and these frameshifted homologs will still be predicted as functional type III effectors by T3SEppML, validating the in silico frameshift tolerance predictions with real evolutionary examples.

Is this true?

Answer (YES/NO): NO